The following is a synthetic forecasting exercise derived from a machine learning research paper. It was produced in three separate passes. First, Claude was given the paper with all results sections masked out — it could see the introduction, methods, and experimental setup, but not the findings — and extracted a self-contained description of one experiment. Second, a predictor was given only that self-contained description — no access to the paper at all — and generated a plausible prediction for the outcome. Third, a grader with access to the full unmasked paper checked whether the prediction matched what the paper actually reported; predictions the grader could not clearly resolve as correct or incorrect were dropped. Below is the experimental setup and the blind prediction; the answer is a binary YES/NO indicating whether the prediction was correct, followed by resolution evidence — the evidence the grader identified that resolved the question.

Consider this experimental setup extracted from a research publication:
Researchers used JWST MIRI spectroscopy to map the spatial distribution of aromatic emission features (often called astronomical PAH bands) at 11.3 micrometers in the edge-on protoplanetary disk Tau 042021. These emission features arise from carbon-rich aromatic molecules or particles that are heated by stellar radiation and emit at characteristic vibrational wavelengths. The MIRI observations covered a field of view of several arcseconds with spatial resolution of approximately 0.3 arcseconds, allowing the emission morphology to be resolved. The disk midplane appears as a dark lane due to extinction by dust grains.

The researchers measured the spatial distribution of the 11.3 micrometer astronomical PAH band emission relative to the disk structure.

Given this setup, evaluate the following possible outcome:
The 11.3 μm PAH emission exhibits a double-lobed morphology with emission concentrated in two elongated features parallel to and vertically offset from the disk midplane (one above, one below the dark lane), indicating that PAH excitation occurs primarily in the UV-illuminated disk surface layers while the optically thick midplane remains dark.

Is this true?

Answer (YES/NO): NO